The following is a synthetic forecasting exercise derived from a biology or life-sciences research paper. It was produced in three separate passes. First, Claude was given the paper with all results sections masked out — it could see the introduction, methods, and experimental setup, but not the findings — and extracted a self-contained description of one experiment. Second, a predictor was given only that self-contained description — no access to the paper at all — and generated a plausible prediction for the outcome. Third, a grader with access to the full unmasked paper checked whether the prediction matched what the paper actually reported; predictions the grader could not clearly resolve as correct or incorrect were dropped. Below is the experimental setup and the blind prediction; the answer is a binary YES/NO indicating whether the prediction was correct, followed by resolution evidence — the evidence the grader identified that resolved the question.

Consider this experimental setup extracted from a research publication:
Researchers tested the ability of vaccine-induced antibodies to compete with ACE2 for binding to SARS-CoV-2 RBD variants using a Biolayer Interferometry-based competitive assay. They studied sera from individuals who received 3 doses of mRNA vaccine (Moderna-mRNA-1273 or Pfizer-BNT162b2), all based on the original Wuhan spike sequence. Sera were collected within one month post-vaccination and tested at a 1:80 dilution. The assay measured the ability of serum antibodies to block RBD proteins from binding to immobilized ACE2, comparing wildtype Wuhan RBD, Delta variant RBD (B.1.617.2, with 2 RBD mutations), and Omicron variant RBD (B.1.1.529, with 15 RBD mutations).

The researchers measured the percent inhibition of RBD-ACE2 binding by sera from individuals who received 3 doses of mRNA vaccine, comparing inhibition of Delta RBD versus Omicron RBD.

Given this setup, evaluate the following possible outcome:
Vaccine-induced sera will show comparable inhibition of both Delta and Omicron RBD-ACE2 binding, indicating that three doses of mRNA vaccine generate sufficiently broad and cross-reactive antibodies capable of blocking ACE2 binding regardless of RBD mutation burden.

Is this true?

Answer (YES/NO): NO